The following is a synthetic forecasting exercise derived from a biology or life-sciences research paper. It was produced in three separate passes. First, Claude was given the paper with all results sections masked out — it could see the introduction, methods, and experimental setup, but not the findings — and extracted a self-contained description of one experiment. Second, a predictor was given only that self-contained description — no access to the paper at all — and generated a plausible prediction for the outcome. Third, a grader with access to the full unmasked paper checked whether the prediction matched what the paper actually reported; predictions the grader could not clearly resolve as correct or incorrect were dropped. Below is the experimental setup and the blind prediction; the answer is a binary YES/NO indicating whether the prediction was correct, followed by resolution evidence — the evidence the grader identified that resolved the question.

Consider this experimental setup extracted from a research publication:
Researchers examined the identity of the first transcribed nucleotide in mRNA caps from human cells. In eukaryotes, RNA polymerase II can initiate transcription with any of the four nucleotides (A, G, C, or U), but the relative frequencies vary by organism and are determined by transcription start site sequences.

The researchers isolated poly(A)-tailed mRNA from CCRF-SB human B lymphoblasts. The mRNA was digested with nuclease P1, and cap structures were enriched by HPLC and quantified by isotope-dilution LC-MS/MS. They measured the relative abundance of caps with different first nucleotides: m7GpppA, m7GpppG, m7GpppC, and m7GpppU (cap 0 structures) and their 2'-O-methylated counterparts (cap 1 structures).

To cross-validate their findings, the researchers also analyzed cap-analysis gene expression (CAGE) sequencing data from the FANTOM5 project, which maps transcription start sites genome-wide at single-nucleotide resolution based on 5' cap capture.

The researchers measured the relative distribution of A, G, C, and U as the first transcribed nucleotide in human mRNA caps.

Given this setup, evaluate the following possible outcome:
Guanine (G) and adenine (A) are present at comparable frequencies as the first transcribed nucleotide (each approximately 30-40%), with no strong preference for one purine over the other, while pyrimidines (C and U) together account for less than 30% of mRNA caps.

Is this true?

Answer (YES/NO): NO